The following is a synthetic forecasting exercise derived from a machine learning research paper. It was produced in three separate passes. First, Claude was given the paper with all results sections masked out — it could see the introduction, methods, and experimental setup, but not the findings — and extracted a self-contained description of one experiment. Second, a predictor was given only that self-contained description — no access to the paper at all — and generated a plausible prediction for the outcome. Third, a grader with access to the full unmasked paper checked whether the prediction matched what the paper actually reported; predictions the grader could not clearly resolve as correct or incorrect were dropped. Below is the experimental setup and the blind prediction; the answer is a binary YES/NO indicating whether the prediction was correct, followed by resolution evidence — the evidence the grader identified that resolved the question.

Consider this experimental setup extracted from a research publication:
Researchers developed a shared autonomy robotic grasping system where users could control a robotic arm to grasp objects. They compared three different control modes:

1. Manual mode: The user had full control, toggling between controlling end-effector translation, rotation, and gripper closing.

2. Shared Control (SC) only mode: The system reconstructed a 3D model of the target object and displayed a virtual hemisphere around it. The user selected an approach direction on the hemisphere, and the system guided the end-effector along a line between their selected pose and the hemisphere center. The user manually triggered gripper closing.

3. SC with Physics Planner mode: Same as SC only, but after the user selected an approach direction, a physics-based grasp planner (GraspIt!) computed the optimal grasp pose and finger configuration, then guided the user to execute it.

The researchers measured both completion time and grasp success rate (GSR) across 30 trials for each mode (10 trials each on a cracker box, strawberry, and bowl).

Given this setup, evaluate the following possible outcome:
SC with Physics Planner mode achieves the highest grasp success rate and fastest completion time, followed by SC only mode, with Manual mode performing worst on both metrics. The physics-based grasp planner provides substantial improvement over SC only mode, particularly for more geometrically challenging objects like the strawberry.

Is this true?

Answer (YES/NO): NO